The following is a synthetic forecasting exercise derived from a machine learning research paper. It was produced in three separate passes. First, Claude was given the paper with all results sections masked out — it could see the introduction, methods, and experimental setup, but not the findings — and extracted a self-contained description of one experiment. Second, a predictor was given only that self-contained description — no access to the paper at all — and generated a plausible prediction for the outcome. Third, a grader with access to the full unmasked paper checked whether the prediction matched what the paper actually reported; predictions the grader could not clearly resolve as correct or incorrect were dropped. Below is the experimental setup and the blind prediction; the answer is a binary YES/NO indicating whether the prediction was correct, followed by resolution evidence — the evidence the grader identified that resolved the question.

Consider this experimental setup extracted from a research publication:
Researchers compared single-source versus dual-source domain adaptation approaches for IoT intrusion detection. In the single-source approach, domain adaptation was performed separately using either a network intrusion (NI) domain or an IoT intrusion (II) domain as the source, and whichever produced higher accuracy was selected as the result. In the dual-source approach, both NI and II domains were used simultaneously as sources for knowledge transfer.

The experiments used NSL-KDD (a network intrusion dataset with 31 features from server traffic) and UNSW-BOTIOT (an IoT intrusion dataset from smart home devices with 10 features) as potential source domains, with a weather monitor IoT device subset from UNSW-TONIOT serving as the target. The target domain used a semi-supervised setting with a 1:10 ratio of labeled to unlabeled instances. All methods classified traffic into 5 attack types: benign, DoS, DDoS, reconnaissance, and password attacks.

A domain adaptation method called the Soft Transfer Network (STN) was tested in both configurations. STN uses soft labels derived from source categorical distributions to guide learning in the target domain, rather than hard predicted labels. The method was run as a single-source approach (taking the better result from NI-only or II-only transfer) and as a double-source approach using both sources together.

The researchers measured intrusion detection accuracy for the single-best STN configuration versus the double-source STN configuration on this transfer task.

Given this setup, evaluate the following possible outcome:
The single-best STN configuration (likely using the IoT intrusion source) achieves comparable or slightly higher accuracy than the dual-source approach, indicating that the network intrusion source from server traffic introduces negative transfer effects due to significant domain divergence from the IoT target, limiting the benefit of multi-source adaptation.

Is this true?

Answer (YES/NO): YES